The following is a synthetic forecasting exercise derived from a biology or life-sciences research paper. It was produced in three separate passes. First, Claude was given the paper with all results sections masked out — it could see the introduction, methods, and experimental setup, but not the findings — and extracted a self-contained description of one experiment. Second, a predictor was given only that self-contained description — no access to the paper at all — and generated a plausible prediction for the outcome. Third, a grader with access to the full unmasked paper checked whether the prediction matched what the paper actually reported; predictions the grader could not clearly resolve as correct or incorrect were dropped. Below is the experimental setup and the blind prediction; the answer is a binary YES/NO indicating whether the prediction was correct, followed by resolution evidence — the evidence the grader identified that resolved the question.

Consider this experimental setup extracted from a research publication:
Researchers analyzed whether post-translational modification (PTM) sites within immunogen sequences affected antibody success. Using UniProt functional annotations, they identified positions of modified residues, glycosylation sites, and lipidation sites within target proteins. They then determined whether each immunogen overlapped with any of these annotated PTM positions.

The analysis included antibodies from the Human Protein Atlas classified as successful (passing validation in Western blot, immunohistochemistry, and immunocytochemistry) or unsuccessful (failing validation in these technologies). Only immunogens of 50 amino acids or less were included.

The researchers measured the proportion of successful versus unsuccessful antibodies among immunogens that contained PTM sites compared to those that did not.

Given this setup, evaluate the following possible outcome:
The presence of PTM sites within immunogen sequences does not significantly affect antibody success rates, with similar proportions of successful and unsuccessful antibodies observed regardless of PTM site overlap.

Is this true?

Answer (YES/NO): NO